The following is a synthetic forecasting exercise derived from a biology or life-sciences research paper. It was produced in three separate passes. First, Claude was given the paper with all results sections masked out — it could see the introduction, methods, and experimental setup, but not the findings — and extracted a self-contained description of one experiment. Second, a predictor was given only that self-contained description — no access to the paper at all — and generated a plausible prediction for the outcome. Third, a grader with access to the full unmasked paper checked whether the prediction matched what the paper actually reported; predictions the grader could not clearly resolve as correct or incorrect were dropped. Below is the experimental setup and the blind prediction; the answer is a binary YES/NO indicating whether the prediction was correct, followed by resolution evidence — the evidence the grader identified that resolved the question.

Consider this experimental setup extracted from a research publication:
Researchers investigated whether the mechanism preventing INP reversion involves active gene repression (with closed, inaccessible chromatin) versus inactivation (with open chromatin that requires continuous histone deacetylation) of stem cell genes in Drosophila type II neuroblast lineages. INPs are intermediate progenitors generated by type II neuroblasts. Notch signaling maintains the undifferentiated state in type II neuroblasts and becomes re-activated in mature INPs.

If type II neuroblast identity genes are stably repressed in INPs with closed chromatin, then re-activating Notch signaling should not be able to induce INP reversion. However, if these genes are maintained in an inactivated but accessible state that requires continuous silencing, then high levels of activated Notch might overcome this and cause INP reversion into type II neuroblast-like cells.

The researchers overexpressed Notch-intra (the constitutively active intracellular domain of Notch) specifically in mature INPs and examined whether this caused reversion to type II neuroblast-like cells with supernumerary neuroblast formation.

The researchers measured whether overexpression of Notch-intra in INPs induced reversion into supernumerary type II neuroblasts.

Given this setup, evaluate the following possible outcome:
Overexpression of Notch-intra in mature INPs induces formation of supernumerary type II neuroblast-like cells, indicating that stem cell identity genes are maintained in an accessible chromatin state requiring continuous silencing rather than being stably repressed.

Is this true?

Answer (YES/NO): YES